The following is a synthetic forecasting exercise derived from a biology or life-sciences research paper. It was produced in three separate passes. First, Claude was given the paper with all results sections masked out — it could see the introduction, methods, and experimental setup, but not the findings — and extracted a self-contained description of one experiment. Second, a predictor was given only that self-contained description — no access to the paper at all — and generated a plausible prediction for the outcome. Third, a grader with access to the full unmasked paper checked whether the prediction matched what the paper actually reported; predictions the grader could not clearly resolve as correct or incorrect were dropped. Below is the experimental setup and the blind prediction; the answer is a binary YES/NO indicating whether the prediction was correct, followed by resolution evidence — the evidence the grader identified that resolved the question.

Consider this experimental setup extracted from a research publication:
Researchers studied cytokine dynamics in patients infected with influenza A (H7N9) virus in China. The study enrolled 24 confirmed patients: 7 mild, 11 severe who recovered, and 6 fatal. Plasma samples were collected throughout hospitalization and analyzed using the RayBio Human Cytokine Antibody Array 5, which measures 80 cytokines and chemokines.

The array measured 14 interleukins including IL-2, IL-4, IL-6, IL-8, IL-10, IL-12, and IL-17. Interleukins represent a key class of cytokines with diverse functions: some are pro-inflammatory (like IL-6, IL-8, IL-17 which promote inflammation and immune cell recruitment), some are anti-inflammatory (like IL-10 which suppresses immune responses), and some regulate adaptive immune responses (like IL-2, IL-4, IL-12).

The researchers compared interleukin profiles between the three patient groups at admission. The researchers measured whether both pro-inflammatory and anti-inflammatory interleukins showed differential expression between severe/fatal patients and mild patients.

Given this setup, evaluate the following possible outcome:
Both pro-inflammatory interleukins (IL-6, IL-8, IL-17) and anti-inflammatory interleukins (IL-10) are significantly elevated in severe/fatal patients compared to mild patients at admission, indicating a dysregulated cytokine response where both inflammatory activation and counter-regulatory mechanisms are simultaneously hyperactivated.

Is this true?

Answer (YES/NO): NO